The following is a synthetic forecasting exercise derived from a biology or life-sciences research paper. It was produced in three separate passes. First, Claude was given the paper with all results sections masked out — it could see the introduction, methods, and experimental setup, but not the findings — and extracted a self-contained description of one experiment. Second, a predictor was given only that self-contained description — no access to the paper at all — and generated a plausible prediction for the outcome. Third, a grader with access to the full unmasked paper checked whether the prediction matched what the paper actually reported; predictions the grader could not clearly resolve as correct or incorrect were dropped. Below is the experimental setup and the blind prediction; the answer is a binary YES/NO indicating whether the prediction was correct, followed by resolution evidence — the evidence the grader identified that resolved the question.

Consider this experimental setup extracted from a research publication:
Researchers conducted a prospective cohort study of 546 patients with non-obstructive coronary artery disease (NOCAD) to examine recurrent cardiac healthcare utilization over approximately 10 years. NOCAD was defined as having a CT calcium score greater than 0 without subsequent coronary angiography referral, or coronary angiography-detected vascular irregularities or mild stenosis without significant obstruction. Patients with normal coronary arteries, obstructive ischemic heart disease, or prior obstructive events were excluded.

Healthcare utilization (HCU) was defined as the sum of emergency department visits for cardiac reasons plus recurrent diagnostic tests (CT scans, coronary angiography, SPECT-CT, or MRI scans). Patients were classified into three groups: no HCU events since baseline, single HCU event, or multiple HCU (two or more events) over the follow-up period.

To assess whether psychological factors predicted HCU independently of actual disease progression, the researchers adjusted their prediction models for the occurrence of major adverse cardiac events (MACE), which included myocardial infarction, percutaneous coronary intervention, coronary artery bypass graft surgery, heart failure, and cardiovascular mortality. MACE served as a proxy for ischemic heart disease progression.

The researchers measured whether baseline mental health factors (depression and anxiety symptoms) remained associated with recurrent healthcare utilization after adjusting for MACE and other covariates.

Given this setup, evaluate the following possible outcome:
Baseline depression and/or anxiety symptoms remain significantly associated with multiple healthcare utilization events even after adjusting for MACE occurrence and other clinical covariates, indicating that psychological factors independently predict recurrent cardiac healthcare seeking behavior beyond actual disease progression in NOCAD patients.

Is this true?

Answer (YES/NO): NO